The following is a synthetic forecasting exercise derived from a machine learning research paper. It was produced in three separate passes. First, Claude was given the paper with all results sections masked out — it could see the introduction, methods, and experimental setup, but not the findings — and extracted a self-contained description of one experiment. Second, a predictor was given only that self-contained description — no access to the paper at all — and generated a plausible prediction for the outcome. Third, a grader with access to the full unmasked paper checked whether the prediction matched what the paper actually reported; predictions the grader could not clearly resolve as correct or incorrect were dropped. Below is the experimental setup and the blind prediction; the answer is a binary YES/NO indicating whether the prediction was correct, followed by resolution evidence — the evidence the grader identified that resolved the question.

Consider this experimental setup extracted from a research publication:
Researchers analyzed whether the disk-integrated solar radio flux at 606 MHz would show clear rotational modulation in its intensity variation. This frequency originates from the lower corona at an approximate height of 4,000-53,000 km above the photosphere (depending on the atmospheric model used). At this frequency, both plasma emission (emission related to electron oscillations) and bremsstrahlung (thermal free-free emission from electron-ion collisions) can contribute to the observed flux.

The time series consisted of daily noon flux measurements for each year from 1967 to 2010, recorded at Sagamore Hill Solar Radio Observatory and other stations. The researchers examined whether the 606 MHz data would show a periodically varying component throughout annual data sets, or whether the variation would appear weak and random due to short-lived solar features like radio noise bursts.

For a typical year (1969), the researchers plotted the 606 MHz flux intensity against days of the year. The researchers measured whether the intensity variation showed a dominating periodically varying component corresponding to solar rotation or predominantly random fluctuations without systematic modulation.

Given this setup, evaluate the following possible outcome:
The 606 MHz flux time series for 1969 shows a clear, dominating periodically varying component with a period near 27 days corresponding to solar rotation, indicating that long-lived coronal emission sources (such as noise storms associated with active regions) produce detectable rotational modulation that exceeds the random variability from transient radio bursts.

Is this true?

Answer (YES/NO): YES